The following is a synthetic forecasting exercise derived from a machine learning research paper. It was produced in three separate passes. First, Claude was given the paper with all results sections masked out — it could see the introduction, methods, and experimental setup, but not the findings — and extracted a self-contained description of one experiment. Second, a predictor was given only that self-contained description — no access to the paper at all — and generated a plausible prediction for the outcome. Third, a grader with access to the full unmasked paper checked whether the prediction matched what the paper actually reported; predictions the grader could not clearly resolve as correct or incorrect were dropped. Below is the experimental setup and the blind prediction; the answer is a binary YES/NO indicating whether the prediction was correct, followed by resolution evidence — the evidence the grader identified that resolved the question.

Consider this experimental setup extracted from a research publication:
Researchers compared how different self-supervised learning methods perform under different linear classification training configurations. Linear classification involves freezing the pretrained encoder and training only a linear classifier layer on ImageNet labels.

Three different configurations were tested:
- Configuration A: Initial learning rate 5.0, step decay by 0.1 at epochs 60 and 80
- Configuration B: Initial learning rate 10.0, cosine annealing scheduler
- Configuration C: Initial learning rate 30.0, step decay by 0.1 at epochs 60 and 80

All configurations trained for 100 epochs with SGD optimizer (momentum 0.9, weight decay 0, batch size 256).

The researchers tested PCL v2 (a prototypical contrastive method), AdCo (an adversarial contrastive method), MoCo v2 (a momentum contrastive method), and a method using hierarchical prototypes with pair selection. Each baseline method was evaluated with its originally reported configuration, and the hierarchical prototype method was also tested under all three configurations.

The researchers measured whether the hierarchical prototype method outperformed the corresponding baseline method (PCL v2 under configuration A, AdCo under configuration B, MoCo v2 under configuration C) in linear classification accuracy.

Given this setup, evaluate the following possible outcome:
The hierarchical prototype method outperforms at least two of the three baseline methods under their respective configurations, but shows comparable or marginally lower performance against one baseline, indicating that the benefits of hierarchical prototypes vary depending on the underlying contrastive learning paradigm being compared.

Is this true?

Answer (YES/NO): YES